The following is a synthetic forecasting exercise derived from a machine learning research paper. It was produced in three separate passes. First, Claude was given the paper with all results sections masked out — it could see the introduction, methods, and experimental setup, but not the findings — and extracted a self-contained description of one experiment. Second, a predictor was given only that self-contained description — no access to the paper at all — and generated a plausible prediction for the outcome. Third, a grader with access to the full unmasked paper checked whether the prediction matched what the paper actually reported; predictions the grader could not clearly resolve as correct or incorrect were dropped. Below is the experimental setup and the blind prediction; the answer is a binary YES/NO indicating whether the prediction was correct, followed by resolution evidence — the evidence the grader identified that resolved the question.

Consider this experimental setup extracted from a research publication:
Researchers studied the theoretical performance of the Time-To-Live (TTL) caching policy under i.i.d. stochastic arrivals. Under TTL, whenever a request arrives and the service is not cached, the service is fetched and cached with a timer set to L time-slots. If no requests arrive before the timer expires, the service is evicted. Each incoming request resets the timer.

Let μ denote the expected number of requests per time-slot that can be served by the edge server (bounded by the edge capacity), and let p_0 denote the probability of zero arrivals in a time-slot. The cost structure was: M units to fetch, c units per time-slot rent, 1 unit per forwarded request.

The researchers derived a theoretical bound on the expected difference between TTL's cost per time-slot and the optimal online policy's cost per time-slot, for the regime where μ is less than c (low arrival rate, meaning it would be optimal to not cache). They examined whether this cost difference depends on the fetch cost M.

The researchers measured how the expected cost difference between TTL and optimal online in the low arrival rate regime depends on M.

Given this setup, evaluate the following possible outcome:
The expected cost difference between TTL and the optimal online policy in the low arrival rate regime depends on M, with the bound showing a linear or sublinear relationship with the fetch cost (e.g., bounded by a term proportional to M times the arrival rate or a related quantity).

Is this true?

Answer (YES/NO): YES